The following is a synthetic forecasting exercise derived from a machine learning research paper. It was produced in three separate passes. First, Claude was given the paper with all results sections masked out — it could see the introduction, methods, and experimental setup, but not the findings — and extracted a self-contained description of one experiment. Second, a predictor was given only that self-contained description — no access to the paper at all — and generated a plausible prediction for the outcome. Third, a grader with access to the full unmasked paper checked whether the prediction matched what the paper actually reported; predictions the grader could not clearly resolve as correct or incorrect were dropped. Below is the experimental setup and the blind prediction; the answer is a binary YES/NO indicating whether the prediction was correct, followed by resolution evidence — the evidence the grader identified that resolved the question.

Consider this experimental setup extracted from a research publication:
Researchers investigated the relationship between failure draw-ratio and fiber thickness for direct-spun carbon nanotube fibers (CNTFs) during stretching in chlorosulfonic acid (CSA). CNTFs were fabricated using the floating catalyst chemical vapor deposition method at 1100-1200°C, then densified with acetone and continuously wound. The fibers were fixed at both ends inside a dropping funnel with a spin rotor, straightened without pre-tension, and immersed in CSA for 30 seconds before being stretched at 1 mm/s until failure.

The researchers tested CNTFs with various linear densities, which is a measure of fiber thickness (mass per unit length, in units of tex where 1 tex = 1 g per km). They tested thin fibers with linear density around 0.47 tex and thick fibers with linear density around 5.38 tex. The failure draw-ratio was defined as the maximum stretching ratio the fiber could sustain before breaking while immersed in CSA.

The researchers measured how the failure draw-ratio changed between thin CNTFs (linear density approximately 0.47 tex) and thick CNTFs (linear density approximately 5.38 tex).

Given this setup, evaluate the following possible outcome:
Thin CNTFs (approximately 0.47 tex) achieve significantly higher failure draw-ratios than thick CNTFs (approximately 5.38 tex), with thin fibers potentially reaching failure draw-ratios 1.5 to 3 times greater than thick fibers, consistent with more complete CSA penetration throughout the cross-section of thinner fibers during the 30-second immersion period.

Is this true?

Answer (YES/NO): NO